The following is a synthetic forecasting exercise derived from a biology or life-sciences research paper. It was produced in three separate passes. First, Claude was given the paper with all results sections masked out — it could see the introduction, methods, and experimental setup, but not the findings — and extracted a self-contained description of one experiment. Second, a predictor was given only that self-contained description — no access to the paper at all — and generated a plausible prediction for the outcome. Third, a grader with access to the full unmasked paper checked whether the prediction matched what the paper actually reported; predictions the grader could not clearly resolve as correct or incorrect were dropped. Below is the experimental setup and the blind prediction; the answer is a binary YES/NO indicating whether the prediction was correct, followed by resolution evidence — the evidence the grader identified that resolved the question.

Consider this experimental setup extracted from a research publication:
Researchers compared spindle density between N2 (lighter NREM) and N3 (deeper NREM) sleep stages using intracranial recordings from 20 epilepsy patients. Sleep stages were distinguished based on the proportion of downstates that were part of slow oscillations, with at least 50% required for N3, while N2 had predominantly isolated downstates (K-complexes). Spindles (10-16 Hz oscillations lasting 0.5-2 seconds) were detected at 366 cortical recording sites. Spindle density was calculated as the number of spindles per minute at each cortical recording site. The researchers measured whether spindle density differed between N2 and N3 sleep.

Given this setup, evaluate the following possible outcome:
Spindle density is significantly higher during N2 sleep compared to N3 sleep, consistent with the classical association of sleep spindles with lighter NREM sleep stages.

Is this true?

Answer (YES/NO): YES